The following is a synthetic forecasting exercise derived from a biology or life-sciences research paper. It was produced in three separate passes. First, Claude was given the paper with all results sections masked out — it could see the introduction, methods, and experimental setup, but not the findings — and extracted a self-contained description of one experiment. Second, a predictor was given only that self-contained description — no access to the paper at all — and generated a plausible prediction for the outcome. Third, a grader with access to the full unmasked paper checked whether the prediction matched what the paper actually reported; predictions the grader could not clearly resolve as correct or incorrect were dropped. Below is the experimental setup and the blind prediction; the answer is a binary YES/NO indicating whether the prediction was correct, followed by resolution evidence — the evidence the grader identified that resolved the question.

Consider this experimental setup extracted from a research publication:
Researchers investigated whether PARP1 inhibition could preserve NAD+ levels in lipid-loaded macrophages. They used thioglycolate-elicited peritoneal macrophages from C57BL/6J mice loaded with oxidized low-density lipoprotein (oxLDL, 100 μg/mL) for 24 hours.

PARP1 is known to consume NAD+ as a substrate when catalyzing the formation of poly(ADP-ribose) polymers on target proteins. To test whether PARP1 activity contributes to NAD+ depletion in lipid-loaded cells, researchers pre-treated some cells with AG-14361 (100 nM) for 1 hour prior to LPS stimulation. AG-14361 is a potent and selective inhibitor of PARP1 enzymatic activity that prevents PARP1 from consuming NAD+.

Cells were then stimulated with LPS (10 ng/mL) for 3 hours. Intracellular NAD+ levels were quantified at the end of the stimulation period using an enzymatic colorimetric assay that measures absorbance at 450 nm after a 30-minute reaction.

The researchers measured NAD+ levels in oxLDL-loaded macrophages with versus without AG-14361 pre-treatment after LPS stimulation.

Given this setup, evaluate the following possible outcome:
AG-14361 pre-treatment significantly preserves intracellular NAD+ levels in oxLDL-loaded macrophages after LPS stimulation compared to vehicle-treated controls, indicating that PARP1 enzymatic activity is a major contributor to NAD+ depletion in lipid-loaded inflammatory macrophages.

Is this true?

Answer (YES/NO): YES